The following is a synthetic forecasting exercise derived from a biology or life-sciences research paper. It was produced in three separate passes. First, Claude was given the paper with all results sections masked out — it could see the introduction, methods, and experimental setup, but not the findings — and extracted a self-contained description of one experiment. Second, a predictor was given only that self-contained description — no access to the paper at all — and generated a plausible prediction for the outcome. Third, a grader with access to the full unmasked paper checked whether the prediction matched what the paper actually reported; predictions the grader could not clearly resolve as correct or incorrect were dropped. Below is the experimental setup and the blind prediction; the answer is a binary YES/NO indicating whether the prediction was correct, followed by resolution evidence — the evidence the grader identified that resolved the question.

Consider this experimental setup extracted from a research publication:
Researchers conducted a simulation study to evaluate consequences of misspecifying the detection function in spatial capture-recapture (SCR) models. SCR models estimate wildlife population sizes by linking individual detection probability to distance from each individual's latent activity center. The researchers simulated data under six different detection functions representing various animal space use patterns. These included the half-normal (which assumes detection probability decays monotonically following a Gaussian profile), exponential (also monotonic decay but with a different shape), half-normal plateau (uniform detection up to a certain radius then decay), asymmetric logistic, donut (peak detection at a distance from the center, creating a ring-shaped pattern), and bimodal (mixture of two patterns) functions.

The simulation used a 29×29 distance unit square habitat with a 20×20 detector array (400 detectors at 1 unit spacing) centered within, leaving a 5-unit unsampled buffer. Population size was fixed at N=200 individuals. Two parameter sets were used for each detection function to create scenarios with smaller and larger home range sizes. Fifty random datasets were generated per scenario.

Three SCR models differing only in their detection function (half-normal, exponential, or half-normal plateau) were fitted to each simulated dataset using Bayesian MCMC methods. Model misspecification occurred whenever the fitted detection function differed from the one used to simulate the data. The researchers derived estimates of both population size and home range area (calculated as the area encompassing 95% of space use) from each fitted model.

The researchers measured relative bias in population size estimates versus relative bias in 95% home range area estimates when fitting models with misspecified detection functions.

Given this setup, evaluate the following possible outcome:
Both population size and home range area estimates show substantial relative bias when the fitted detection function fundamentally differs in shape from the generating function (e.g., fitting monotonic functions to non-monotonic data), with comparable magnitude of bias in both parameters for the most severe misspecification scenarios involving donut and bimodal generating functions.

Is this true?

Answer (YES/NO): NO